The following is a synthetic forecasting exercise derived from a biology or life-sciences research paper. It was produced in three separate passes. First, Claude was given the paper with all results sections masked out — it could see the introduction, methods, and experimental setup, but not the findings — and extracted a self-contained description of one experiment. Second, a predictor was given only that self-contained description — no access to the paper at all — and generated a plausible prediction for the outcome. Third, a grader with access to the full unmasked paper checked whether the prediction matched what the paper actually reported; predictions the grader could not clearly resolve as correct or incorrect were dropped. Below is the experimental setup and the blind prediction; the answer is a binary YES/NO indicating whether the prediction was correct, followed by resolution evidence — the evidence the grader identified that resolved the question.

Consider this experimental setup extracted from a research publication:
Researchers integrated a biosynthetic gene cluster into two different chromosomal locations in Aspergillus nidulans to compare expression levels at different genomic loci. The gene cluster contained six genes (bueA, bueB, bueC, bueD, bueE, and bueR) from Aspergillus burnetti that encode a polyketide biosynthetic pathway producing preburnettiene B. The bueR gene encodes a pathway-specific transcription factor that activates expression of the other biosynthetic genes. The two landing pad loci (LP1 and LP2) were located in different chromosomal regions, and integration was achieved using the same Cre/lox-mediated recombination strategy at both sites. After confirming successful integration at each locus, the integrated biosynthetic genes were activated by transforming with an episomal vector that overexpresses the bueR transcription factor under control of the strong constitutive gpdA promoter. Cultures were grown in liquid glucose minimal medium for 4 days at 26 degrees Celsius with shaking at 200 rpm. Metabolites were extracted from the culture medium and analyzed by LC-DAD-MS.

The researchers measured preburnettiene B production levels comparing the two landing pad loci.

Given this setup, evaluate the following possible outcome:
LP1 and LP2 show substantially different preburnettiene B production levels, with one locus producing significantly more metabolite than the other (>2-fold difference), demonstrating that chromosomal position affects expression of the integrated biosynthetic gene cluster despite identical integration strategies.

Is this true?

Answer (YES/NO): NO